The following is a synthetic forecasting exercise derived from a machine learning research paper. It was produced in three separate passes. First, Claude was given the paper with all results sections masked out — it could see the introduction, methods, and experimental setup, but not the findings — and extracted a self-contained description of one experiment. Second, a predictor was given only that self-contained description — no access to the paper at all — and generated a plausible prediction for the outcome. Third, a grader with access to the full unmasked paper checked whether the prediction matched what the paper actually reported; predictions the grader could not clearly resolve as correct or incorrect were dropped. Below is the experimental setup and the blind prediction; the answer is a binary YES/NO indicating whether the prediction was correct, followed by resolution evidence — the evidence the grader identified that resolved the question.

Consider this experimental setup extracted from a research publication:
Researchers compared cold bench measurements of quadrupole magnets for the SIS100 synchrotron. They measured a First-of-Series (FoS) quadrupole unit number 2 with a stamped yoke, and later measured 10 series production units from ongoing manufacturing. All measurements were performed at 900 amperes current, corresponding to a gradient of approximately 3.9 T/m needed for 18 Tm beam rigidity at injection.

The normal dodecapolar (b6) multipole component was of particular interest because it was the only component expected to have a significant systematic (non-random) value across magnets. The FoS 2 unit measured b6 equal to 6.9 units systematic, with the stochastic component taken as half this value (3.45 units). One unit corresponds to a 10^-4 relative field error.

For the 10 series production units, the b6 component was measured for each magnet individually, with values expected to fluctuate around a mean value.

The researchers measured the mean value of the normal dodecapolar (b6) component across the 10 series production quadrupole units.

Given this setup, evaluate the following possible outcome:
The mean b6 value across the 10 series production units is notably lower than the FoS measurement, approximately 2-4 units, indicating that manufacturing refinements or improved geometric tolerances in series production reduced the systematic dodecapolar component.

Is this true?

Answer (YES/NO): NO